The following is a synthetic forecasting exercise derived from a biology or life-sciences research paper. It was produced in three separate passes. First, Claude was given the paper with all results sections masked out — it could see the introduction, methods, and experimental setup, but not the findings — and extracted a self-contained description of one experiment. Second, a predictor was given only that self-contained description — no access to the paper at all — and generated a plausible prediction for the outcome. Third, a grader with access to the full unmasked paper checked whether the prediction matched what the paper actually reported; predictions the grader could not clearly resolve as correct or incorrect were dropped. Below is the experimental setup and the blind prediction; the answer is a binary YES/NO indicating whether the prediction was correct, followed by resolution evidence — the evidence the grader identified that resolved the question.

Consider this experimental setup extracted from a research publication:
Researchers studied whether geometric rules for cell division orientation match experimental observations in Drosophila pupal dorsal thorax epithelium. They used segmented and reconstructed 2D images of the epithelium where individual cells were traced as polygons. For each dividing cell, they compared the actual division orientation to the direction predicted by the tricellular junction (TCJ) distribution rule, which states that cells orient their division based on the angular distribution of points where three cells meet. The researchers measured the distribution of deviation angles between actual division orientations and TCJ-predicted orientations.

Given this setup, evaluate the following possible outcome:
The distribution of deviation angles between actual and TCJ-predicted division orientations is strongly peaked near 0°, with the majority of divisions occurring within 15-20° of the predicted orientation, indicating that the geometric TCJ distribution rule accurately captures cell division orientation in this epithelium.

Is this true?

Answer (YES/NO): NO